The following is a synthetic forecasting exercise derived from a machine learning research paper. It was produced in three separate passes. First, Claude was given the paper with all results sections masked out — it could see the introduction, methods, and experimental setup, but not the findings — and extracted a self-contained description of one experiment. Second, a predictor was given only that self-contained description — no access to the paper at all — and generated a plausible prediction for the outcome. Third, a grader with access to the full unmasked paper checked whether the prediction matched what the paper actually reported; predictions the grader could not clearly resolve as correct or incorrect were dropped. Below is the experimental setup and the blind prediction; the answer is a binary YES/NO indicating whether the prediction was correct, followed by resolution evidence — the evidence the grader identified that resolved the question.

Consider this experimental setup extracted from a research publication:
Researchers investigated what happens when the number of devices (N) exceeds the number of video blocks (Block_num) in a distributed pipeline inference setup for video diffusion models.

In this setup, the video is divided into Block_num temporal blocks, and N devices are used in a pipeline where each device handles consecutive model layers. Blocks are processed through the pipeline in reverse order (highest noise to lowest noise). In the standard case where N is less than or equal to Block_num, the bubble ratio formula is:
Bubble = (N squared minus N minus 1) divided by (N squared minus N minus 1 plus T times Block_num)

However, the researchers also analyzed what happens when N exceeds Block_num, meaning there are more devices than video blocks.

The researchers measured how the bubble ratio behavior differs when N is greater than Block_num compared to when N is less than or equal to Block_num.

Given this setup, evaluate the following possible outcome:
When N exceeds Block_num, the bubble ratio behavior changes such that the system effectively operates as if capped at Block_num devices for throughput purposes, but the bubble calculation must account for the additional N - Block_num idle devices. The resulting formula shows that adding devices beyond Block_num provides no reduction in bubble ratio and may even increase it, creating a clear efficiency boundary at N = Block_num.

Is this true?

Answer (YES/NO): NO